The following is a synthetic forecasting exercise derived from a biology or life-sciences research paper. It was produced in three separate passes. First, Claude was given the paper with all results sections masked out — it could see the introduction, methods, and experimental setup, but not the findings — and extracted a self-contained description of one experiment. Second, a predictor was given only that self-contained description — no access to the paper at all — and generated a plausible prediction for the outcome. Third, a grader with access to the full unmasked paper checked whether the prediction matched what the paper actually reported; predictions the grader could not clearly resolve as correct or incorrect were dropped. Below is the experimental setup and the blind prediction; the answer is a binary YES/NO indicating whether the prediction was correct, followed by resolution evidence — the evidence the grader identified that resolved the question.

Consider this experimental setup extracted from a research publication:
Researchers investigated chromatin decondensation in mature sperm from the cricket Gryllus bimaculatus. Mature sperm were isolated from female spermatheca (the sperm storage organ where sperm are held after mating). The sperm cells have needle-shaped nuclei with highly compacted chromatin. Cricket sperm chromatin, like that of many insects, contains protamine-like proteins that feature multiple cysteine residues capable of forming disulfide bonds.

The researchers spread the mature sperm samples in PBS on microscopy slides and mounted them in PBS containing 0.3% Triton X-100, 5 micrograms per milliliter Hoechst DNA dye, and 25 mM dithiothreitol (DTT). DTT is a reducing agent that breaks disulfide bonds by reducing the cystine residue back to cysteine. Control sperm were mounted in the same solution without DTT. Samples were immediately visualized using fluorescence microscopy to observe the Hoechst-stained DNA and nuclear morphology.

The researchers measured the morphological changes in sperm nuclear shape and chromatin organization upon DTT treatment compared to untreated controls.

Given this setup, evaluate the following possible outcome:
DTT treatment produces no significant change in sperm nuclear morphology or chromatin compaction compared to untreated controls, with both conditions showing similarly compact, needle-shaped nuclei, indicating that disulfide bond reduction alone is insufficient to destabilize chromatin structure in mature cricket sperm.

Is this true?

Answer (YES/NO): NO